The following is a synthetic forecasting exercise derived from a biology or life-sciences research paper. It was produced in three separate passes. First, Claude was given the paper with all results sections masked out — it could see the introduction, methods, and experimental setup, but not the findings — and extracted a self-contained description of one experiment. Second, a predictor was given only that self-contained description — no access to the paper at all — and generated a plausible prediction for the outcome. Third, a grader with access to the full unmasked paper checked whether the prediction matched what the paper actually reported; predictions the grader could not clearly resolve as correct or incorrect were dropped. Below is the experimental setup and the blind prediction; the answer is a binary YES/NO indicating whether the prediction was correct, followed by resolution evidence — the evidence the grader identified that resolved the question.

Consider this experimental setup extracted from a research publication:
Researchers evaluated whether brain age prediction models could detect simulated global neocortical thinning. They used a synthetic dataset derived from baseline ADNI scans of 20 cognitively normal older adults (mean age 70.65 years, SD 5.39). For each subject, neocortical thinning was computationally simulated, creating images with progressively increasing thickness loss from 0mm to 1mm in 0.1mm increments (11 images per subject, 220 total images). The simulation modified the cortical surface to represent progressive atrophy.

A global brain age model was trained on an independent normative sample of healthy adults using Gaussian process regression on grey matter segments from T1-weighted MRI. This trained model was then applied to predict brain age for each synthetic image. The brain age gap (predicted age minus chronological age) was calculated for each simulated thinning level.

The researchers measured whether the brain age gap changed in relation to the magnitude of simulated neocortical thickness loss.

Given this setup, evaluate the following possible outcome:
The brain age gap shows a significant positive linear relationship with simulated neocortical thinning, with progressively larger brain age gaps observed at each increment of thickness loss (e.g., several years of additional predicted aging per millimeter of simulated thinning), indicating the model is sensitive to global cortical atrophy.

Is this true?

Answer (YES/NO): YES